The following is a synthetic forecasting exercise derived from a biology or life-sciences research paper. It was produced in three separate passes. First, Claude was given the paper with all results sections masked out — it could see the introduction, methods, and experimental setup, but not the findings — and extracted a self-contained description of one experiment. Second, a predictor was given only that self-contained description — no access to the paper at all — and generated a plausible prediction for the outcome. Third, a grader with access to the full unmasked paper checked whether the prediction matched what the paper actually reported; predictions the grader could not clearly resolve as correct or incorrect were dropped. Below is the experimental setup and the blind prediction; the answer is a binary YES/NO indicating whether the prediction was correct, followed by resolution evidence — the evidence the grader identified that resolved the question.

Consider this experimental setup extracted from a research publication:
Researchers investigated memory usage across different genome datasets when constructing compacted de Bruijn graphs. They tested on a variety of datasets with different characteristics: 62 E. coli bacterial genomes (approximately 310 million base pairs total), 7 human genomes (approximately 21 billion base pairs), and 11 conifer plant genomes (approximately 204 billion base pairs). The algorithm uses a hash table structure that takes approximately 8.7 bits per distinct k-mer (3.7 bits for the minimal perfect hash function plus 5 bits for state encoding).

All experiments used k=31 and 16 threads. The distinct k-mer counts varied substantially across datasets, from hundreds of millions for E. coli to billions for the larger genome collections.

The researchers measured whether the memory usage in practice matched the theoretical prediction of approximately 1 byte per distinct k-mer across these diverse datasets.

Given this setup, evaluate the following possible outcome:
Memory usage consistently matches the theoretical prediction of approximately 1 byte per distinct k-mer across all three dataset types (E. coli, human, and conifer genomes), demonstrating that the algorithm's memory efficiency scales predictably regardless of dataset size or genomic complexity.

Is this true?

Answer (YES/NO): YES